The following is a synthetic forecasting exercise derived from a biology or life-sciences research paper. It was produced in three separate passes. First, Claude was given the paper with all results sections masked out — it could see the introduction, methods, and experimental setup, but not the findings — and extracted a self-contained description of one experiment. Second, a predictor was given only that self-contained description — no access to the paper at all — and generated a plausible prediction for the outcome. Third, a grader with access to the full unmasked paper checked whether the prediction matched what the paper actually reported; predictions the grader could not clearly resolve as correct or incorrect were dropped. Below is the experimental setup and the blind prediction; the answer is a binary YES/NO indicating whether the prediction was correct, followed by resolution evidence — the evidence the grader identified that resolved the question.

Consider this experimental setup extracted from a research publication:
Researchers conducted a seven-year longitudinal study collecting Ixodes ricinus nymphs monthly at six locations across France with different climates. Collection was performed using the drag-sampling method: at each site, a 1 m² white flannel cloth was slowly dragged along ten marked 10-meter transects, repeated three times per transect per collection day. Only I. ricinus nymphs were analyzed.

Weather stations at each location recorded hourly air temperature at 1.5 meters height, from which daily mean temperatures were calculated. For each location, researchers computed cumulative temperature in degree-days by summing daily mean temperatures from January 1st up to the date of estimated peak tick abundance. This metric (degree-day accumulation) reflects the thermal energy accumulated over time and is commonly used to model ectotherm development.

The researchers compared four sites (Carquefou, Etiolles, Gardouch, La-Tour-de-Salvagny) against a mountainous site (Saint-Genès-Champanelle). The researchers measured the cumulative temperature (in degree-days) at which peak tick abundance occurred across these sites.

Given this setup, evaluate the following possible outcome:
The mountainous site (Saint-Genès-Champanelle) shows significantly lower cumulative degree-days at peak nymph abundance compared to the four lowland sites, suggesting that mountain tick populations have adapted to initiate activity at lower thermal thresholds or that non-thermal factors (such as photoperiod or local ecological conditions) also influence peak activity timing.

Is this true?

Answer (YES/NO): NO